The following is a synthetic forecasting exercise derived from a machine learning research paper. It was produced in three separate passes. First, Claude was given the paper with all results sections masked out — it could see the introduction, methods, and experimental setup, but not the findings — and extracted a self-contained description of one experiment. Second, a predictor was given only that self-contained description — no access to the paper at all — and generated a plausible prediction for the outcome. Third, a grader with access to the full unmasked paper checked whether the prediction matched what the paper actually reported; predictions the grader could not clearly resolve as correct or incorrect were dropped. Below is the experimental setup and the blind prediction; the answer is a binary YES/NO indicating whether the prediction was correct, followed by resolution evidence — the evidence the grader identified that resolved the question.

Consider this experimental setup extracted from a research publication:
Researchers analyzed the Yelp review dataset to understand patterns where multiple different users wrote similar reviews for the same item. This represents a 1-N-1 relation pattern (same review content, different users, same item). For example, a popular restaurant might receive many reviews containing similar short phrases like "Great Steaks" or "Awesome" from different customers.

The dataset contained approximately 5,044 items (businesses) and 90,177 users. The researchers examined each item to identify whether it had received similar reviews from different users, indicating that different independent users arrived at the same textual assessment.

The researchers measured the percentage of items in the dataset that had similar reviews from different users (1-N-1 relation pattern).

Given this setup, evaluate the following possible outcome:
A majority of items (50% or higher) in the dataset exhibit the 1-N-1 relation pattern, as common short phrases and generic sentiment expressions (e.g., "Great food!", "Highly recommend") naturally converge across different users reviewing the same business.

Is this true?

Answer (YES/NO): NO